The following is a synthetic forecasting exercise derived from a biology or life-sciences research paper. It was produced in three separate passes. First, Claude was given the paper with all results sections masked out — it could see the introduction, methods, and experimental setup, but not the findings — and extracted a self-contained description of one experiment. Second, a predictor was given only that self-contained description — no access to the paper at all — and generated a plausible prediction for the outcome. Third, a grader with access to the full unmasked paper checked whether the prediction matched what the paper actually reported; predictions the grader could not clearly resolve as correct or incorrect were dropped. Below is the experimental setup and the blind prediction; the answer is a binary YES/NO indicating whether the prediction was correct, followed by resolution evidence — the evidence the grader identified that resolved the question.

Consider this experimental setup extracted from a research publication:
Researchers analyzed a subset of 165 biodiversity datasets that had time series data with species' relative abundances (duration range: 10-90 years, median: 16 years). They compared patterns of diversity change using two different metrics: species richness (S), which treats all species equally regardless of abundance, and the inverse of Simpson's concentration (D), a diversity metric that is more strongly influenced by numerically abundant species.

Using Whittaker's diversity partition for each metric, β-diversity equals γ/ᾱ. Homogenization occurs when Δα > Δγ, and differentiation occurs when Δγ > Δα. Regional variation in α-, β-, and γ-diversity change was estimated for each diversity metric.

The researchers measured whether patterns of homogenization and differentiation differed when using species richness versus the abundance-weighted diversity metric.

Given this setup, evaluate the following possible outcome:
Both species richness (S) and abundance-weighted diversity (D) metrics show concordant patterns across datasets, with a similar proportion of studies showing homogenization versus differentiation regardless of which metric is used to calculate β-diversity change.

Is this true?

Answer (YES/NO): NO